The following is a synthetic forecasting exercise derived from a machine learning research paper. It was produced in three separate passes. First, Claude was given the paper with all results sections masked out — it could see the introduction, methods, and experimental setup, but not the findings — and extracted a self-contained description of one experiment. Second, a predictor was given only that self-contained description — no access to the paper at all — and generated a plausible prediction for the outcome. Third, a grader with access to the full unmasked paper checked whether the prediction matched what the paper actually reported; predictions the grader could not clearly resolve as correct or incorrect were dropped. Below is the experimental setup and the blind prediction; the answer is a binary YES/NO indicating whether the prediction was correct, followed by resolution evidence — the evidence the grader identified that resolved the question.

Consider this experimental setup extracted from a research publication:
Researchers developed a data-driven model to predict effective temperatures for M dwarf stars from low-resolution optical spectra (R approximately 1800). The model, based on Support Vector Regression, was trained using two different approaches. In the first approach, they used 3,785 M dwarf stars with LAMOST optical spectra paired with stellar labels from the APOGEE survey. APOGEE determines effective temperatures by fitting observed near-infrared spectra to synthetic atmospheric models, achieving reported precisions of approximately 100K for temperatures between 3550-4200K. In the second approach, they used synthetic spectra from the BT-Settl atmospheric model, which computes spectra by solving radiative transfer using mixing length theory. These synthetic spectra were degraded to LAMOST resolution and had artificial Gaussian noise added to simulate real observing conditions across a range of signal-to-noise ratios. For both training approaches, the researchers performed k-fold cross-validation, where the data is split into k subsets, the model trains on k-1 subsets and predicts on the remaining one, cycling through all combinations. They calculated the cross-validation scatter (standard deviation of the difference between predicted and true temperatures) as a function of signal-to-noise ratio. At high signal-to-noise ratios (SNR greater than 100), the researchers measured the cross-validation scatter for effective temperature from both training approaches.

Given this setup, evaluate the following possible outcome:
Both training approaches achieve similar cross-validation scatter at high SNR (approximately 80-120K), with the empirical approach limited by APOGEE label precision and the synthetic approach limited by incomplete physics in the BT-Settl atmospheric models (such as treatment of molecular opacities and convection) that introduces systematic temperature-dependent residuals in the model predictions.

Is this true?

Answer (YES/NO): NO